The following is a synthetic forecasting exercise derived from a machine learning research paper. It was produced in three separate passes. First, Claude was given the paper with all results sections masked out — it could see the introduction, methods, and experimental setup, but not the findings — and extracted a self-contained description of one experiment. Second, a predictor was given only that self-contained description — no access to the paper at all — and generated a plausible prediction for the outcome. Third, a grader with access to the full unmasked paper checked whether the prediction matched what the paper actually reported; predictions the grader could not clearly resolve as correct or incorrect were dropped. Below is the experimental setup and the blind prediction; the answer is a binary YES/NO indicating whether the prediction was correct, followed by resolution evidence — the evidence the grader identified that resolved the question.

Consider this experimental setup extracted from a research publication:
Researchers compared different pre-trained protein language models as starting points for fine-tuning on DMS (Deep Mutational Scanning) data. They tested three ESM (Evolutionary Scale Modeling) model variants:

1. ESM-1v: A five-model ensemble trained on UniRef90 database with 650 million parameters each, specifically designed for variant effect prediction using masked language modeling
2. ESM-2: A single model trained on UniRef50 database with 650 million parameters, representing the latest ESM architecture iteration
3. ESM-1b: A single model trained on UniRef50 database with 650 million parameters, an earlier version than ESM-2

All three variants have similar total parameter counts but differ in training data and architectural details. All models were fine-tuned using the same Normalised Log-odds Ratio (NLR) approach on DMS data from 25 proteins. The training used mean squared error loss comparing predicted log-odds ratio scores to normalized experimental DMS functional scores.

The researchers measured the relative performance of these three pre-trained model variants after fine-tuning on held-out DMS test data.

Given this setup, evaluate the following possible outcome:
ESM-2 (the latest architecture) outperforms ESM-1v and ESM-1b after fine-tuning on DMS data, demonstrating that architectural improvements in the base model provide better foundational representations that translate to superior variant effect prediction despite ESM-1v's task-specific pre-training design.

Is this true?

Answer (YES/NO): YES